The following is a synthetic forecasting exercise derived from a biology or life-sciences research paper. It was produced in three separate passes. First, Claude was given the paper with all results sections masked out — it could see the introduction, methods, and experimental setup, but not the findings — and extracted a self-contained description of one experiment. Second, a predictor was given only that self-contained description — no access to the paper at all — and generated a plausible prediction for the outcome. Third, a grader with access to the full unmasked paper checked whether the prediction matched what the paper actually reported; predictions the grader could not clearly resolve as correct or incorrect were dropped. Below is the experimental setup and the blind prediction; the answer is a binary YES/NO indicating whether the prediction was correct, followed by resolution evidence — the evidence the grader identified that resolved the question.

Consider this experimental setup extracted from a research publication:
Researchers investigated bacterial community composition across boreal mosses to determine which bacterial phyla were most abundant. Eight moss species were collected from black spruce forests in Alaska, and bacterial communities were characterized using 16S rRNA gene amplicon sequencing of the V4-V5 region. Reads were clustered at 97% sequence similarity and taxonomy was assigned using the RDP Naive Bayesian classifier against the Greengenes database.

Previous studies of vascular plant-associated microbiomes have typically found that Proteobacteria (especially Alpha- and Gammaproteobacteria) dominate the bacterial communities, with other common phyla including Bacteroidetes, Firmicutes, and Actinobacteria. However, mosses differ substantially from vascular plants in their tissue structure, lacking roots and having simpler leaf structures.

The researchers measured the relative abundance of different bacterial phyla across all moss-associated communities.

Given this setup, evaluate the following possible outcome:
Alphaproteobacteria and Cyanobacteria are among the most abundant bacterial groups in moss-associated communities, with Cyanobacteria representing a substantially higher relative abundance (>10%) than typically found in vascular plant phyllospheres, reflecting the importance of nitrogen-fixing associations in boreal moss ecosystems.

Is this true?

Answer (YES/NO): NO